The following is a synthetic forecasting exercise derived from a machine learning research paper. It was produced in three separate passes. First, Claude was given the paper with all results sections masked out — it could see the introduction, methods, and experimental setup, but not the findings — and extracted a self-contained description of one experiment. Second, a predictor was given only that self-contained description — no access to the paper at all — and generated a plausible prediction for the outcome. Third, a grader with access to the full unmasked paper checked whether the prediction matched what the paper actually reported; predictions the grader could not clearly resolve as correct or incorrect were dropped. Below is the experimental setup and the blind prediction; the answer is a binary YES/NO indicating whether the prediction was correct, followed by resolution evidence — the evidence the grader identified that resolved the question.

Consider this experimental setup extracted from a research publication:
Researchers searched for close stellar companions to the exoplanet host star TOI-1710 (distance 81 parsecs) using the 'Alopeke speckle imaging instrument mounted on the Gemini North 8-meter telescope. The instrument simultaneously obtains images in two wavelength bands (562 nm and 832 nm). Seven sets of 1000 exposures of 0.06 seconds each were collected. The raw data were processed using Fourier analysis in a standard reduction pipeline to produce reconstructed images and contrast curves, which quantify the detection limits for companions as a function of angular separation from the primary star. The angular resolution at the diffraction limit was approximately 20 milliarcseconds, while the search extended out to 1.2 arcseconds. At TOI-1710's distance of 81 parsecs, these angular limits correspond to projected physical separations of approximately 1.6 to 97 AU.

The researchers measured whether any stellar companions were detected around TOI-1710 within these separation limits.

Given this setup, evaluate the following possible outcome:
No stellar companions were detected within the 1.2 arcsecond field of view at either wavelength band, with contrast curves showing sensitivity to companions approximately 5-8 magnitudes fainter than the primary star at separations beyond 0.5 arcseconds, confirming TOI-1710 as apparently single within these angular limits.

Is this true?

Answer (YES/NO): YES